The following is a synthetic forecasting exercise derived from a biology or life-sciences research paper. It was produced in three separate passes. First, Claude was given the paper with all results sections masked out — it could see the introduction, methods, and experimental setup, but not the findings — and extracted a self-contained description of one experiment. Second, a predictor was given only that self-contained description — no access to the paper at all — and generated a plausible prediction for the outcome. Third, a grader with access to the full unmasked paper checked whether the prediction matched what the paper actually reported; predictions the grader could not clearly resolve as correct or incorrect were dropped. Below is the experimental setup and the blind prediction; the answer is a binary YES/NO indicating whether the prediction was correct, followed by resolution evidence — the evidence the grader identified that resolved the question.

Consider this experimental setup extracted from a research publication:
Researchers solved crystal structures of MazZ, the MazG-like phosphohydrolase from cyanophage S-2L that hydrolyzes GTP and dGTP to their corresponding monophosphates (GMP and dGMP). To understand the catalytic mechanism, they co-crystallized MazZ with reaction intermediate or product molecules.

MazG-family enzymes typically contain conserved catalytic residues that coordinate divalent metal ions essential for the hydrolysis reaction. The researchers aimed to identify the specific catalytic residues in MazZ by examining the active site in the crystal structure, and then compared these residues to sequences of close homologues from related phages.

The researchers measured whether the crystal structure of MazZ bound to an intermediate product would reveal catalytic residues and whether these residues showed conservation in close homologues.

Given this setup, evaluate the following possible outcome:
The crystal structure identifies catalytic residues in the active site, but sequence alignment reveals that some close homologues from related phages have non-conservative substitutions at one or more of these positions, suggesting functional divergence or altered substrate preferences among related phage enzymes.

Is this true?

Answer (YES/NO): NO